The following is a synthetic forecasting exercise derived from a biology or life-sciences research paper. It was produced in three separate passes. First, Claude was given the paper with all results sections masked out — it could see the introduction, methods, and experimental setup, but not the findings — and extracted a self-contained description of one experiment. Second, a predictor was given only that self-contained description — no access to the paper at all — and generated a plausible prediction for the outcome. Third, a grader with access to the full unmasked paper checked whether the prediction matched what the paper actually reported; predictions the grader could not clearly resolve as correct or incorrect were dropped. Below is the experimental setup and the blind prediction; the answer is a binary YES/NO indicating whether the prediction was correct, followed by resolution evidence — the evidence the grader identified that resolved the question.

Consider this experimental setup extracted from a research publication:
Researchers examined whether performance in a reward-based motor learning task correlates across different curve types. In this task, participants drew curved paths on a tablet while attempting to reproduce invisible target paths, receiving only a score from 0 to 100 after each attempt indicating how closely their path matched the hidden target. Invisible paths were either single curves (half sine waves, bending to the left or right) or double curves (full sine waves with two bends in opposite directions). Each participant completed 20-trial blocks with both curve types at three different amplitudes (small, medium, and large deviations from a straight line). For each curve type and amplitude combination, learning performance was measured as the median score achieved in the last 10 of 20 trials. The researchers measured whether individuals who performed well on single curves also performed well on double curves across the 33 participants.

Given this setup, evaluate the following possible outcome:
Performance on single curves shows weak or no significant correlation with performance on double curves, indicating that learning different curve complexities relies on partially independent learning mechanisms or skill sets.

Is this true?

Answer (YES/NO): NO